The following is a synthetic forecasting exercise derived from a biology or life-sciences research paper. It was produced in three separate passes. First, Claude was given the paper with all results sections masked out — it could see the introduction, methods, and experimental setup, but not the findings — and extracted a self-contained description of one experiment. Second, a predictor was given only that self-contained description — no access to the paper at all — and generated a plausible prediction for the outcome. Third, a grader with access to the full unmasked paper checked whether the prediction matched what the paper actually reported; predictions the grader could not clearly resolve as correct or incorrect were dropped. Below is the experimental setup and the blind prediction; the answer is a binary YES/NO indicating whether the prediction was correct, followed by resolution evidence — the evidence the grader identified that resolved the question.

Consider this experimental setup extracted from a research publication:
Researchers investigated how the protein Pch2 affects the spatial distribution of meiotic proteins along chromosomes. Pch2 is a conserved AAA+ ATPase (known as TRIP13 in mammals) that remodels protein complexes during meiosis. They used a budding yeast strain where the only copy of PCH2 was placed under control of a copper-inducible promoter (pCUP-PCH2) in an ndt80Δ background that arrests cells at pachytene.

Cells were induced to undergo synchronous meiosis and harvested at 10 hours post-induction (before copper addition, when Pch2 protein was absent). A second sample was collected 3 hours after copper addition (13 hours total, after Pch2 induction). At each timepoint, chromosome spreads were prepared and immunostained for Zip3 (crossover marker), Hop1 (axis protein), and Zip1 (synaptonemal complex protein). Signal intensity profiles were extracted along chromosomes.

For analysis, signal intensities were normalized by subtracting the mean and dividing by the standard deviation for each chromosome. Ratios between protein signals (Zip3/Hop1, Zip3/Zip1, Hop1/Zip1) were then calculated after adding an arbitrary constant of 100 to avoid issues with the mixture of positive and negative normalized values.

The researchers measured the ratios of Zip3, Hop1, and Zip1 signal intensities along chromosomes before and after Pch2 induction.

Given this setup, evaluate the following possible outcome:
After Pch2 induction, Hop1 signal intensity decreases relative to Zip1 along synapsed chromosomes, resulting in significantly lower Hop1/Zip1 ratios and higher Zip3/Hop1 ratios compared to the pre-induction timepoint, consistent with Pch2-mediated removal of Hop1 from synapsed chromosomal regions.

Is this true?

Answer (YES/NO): NO